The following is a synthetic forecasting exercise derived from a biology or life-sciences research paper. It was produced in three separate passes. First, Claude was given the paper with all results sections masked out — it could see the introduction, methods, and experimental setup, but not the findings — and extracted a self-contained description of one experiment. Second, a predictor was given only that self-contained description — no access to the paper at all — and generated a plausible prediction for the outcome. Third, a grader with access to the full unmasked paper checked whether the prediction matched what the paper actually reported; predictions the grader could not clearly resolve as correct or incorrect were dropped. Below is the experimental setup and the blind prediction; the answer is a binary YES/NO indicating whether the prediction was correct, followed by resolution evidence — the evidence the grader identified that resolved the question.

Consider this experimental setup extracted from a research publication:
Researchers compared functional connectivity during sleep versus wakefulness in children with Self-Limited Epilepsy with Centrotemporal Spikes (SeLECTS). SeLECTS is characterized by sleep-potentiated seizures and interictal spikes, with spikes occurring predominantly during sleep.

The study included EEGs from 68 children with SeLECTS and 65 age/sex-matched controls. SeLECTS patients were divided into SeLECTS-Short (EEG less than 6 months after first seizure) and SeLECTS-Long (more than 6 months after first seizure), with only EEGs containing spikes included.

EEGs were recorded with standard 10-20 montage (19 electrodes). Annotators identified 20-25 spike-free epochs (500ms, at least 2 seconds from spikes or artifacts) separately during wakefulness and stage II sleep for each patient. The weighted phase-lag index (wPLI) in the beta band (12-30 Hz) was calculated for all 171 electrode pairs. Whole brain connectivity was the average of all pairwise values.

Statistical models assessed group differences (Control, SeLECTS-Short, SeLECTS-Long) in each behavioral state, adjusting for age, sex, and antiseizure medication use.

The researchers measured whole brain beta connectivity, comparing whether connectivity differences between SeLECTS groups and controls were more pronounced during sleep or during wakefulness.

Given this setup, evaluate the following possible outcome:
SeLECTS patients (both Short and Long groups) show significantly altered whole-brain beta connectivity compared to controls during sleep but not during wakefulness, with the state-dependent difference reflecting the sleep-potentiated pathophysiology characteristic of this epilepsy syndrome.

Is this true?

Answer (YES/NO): YES